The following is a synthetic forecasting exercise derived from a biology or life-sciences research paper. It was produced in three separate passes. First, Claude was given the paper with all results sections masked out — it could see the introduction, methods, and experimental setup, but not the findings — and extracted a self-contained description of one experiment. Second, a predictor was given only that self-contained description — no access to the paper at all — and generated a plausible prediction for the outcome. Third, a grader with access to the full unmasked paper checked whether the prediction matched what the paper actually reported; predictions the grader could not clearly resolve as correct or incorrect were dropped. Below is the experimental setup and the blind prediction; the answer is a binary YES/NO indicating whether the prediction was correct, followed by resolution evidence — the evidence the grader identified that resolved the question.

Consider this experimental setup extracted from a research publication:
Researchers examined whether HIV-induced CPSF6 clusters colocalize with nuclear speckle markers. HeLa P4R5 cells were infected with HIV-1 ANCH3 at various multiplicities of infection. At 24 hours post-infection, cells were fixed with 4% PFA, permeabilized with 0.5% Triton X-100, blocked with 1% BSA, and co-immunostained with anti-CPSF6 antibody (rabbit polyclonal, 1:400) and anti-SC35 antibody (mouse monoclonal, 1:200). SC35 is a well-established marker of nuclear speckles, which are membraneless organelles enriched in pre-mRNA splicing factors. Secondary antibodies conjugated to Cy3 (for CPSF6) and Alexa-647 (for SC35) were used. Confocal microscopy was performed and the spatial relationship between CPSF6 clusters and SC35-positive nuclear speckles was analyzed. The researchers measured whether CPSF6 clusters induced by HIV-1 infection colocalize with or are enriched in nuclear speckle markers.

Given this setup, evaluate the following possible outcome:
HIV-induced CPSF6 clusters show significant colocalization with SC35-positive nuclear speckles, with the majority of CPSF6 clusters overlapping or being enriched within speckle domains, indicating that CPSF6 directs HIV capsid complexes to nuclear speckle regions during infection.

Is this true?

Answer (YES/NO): YES